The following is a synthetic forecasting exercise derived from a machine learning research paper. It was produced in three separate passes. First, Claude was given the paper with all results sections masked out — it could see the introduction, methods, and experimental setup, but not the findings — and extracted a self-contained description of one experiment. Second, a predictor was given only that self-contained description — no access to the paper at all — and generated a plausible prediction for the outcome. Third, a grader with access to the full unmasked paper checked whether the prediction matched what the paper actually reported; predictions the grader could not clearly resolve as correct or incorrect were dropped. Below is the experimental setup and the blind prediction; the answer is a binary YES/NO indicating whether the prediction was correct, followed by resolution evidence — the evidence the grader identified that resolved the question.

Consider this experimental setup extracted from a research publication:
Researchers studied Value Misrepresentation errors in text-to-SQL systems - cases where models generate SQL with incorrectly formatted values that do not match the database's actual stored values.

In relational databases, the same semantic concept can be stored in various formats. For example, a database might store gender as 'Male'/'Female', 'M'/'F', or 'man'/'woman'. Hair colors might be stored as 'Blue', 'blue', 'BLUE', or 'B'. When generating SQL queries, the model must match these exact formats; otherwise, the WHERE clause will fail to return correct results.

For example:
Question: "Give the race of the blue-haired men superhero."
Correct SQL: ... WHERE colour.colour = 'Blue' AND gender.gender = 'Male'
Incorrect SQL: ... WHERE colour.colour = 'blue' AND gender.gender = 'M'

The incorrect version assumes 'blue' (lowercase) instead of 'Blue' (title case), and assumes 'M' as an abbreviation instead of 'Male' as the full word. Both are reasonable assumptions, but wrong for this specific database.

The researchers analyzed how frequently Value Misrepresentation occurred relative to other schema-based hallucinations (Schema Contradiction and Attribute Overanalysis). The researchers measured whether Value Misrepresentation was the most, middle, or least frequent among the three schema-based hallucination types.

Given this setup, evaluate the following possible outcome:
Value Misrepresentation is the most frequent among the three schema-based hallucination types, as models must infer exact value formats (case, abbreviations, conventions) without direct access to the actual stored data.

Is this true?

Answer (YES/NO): NO